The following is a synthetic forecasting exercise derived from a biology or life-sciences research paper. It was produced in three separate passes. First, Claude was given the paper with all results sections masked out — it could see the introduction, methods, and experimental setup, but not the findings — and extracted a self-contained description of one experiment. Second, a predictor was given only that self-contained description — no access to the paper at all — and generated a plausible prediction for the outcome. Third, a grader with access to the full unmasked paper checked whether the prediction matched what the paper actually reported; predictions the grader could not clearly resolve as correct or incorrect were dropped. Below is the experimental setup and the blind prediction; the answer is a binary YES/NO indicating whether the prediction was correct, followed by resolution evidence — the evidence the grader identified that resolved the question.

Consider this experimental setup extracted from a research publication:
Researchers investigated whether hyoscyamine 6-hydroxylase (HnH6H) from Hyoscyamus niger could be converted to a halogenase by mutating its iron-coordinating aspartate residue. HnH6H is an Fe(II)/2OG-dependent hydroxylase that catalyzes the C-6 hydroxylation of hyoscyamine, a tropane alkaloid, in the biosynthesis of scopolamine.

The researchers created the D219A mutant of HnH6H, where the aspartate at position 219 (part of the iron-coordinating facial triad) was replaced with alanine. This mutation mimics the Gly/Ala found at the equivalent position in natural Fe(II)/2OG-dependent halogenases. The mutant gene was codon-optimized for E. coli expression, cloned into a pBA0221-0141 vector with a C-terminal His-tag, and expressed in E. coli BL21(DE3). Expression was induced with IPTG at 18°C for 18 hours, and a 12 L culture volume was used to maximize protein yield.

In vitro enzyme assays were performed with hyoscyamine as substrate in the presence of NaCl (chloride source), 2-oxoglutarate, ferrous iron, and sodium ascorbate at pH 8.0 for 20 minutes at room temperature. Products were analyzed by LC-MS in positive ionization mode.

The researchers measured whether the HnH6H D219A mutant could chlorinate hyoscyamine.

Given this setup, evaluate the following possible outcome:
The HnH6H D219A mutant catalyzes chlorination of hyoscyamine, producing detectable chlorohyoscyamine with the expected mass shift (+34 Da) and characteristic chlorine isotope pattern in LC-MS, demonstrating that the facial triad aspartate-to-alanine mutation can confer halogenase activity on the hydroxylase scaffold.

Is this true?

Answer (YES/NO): YES